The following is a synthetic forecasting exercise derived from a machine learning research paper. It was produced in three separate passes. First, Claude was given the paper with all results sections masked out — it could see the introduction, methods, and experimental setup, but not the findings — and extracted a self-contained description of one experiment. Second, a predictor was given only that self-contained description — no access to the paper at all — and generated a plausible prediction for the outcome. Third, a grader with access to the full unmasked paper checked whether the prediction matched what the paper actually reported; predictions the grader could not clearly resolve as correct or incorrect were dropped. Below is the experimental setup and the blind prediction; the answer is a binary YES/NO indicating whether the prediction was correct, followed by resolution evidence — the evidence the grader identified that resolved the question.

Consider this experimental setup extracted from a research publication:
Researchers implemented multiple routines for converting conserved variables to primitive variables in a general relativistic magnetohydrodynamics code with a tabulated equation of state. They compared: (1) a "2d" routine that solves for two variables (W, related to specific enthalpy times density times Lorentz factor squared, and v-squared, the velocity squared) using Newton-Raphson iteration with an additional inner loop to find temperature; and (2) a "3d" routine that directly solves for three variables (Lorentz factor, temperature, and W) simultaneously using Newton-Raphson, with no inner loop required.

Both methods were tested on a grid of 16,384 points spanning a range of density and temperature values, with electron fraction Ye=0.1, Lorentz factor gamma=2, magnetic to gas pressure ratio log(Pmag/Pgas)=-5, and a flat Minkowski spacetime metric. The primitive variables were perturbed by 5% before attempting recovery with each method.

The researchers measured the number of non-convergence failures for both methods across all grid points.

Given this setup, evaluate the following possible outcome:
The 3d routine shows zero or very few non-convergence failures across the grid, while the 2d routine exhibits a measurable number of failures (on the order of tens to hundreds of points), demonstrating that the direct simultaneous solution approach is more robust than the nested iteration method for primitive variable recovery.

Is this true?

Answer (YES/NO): NO